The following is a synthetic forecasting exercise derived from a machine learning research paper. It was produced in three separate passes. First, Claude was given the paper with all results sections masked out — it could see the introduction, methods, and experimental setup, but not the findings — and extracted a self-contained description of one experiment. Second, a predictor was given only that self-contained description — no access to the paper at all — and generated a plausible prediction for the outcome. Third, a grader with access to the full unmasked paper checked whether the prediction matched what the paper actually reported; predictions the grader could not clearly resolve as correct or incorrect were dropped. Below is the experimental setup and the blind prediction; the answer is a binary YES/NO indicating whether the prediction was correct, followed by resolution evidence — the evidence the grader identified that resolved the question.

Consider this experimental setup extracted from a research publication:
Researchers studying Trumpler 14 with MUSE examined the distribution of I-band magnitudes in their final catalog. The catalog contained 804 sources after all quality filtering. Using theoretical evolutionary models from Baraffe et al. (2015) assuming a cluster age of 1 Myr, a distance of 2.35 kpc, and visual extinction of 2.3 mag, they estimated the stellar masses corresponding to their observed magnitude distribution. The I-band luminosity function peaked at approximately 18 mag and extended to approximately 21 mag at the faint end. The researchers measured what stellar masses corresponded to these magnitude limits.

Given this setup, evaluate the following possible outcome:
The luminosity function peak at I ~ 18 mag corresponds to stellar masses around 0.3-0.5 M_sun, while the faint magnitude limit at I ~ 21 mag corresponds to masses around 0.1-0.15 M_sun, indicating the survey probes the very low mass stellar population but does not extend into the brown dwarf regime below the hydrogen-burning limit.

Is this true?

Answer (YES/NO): NO